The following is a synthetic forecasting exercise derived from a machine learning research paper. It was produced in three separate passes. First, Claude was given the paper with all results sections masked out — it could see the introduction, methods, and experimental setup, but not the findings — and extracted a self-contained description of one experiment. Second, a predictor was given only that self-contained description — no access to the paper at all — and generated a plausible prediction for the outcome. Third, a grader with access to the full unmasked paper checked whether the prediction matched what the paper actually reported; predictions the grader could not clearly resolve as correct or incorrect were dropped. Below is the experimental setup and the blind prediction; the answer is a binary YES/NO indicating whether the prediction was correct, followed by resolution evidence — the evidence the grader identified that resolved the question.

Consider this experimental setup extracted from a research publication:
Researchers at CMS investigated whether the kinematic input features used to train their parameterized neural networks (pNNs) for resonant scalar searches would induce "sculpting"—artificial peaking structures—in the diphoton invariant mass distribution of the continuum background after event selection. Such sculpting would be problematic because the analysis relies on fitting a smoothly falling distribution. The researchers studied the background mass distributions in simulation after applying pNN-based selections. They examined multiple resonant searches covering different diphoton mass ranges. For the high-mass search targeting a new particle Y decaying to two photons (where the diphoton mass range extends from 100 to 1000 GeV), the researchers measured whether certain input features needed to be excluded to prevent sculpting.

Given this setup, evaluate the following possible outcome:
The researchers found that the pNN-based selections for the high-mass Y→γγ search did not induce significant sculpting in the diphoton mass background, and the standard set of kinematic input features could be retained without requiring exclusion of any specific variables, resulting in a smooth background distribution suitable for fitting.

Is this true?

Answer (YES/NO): NO